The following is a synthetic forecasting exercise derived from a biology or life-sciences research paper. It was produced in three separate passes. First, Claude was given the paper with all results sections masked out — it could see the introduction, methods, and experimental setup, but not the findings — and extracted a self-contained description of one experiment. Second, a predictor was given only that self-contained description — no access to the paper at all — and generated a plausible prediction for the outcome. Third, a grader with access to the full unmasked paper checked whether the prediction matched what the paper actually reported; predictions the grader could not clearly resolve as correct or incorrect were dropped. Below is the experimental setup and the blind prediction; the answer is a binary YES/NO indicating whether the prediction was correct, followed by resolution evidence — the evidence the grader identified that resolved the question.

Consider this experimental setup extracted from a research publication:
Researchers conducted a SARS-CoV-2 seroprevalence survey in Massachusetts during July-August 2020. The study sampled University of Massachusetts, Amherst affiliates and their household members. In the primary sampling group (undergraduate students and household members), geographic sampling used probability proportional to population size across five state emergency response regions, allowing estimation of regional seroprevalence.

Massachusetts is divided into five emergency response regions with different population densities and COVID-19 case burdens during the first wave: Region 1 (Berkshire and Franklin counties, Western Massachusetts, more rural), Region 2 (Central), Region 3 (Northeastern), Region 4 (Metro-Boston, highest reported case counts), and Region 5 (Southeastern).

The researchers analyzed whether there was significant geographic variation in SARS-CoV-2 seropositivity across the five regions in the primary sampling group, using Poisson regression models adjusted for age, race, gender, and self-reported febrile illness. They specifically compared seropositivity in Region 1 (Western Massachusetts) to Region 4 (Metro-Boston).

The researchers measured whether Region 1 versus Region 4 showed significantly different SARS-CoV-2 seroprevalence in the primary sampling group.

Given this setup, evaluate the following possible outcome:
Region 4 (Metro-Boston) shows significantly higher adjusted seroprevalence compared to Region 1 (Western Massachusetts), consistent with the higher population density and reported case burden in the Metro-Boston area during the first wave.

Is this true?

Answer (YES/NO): NO